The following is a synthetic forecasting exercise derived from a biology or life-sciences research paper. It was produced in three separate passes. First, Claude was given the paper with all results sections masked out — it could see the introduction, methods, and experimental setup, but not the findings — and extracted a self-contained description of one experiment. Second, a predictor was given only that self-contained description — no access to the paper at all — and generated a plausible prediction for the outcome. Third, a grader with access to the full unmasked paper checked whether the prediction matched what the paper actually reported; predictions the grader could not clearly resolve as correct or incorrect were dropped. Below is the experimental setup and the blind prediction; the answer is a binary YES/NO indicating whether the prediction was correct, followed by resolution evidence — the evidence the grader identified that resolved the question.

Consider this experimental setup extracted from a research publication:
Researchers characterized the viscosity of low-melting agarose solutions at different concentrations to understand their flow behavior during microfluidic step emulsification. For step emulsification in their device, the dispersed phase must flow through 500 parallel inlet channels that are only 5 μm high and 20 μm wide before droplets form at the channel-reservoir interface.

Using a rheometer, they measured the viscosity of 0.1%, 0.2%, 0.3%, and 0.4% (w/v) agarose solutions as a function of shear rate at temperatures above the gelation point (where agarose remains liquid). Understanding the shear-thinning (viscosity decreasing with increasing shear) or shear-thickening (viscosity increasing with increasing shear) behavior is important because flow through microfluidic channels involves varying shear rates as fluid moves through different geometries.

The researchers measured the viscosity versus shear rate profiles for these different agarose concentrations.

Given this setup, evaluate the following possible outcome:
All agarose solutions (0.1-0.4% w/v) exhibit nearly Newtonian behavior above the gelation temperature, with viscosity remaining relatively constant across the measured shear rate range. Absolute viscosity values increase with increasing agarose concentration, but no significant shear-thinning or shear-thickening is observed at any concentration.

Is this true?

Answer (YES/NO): NO